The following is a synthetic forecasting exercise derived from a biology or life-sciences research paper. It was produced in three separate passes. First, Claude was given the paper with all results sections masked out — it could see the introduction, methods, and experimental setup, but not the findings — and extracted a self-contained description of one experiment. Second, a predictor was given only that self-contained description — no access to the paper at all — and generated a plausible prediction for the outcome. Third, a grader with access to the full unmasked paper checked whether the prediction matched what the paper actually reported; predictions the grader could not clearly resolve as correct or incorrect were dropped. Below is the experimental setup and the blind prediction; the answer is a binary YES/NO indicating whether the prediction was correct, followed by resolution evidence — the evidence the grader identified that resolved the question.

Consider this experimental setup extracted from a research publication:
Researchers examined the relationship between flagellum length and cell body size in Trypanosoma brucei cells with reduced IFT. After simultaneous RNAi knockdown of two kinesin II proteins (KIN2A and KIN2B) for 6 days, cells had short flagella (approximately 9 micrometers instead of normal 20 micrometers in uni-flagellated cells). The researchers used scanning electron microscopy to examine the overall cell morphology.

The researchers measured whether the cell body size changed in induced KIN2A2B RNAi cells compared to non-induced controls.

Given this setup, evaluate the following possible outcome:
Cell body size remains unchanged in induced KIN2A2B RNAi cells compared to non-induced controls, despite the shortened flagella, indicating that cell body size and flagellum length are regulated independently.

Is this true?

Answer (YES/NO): NO